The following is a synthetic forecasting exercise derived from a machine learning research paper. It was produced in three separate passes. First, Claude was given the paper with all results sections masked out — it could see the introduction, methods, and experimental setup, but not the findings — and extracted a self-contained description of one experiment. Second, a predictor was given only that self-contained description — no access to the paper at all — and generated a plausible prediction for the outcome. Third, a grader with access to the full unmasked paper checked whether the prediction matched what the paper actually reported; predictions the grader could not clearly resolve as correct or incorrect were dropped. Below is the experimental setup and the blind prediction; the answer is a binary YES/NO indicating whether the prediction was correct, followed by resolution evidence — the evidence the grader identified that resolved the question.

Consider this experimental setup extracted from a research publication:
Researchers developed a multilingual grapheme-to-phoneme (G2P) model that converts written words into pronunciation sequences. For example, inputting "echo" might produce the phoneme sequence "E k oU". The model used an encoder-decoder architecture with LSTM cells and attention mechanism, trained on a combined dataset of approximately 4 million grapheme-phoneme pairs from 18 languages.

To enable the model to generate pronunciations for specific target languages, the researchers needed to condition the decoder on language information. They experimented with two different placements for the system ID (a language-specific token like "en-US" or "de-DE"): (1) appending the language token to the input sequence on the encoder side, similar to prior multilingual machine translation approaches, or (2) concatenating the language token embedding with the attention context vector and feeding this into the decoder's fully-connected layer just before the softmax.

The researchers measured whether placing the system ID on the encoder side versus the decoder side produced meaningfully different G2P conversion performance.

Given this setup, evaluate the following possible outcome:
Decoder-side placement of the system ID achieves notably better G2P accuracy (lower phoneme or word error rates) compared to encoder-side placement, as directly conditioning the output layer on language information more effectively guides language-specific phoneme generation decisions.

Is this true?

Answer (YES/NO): NO